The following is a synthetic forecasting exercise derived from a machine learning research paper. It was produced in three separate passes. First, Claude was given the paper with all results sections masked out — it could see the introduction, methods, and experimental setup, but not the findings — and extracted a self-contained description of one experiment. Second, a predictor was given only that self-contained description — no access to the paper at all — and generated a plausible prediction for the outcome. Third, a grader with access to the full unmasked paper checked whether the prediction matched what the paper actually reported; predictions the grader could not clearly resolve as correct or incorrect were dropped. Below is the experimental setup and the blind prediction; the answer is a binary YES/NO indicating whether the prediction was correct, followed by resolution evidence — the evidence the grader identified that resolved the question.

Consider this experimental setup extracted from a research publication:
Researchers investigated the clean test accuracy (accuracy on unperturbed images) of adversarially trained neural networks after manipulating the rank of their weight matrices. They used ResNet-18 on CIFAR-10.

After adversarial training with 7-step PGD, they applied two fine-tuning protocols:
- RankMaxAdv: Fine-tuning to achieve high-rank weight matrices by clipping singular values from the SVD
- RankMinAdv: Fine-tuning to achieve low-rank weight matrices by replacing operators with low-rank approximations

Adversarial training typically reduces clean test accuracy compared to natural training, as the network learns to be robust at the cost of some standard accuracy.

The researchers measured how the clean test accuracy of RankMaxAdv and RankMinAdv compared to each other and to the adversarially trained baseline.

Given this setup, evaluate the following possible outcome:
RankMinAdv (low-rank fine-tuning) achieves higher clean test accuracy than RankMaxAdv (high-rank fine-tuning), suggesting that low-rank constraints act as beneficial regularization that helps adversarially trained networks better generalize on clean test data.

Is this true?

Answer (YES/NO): NO